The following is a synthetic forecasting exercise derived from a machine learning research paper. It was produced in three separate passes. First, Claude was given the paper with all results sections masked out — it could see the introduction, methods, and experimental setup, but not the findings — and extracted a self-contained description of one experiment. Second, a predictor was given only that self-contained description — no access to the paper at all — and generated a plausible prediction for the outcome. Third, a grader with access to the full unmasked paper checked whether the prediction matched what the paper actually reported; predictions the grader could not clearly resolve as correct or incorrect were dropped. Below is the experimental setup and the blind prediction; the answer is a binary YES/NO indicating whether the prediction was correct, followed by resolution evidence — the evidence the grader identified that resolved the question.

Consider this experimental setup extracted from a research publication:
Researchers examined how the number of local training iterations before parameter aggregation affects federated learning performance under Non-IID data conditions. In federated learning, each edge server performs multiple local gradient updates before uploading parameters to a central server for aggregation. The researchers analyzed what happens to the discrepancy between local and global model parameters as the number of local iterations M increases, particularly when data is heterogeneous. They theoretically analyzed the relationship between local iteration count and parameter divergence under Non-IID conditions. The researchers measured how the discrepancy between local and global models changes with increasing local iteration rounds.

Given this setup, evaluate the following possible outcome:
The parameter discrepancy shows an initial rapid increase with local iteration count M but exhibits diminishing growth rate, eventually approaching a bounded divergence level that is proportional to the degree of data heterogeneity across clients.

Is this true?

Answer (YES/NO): NO